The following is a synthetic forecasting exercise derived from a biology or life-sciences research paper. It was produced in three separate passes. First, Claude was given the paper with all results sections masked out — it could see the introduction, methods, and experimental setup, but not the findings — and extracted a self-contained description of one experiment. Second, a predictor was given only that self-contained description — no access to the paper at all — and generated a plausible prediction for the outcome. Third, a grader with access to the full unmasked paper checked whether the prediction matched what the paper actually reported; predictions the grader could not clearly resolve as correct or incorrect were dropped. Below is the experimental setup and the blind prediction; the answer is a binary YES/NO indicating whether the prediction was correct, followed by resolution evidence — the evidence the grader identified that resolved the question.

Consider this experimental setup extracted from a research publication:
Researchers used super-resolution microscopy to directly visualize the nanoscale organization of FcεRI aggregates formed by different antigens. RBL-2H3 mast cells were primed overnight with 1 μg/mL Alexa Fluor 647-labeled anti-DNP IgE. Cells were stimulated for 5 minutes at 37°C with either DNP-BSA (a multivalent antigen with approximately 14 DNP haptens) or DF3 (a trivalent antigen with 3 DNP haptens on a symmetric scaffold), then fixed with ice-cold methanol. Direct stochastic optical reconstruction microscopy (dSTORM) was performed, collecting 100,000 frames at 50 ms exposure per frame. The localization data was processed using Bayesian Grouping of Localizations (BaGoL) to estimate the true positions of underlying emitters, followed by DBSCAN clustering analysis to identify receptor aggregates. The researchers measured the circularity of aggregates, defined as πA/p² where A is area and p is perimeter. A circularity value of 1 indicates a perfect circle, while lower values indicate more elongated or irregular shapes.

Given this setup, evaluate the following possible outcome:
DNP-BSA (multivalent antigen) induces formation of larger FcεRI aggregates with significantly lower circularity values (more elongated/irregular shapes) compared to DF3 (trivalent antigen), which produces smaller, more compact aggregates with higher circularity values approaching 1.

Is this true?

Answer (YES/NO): NO